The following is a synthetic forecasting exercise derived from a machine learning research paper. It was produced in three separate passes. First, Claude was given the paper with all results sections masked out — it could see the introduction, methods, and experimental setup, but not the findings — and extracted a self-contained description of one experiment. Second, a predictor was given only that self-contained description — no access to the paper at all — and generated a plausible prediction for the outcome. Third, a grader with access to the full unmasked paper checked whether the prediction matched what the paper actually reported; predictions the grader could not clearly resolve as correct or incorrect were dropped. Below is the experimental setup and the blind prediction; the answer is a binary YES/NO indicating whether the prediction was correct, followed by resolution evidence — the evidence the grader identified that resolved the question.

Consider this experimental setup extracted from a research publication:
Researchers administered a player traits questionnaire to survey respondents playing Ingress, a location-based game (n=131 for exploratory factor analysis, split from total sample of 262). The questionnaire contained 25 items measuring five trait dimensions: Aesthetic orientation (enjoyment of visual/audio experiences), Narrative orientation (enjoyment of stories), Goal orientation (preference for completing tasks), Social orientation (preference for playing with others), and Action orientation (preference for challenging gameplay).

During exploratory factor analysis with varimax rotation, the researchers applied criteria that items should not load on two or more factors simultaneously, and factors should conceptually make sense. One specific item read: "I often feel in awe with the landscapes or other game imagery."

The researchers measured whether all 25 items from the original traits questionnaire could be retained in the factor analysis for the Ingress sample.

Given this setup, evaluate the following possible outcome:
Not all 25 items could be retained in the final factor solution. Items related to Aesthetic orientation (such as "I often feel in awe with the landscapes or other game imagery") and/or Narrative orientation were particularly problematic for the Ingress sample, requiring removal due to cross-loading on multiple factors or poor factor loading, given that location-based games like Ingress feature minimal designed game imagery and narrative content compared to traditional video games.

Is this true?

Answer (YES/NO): YES